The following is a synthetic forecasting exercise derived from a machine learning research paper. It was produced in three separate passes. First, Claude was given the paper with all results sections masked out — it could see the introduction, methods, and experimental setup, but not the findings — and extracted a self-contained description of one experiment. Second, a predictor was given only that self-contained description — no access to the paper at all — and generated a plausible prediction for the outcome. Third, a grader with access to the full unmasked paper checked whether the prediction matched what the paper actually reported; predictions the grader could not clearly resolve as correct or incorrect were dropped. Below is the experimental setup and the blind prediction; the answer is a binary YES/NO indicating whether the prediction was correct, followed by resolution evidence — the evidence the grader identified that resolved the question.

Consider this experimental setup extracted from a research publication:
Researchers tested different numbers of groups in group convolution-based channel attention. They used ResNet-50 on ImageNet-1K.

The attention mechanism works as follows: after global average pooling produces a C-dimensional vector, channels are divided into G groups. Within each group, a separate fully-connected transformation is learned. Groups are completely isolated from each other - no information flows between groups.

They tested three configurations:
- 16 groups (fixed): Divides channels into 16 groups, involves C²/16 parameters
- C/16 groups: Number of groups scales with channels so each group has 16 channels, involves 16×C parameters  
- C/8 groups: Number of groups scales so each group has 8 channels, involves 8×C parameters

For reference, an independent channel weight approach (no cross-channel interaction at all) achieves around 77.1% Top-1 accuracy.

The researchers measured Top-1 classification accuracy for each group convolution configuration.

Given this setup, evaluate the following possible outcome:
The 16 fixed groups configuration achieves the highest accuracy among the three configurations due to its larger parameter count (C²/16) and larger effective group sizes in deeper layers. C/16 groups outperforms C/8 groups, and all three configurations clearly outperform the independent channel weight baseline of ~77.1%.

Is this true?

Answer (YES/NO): NO